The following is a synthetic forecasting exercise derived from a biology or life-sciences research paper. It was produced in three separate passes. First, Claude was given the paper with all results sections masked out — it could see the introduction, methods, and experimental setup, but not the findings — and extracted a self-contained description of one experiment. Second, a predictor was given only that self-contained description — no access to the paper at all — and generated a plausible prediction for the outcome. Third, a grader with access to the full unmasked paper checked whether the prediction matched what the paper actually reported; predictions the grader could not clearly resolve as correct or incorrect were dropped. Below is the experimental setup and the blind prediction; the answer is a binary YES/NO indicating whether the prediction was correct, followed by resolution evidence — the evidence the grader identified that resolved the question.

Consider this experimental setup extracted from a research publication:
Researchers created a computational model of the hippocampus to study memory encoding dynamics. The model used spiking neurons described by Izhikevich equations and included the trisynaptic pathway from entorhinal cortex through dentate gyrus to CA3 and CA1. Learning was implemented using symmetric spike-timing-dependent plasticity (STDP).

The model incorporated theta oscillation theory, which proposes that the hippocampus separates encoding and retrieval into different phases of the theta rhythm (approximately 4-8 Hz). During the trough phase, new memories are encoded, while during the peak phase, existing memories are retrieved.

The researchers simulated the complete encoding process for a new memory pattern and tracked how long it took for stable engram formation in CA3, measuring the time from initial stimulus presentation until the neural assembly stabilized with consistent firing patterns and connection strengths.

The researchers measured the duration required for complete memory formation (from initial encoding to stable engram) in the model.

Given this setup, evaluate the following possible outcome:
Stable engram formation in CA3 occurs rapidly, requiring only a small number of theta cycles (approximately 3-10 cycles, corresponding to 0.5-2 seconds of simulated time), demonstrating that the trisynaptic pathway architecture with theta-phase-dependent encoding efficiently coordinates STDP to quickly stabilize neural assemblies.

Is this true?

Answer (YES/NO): NO